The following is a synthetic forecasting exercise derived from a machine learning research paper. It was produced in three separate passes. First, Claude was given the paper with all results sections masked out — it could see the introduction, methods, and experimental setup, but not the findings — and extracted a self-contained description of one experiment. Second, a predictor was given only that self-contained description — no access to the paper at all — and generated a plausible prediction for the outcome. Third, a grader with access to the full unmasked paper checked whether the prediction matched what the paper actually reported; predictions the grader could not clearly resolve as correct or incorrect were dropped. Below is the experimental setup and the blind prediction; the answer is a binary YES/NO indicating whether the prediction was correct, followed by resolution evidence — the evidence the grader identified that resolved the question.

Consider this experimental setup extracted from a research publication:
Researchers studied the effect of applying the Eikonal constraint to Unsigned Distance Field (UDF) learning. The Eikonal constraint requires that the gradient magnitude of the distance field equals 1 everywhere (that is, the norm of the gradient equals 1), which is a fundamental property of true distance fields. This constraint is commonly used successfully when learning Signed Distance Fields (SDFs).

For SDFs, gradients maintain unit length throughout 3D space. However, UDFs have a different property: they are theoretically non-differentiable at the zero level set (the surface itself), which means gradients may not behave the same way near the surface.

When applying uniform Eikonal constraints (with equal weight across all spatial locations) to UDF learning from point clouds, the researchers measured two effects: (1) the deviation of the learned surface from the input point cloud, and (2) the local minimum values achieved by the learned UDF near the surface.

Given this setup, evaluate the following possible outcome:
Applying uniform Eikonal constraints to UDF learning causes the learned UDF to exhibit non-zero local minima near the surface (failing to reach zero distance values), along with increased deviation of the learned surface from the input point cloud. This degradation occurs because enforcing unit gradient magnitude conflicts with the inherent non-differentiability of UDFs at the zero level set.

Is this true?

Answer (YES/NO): YES